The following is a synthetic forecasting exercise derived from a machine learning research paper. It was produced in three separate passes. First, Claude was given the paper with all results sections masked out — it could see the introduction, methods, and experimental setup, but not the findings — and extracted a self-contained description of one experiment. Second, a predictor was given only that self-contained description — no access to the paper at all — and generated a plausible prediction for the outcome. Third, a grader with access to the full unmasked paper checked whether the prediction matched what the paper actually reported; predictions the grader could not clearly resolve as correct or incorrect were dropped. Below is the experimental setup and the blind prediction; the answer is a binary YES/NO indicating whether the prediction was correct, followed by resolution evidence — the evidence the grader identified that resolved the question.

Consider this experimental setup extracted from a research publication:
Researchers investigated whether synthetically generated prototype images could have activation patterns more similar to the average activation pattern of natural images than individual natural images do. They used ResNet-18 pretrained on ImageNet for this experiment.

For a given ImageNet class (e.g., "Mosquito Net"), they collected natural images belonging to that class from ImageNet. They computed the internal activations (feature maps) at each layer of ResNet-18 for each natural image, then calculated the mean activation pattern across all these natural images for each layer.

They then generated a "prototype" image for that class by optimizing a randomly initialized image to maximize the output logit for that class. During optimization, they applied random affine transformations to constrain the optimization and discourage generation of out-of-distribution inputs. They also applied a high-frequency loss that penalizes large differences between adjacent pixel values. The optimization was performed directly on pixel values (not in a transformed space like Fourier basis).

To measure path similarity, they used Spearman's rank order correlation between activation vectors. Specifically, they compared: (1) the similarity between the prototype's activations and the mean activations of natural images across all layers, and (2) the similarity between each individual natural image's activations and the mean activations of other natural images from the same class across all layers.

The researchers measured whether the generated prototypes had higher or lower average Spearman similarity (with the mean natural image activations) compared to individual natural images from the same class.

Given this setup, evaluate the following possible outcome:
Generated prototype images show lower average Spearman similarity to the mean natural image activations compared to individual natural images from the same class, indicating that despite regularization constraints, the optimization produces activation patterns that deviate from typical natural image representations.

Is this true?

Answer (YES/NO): NO